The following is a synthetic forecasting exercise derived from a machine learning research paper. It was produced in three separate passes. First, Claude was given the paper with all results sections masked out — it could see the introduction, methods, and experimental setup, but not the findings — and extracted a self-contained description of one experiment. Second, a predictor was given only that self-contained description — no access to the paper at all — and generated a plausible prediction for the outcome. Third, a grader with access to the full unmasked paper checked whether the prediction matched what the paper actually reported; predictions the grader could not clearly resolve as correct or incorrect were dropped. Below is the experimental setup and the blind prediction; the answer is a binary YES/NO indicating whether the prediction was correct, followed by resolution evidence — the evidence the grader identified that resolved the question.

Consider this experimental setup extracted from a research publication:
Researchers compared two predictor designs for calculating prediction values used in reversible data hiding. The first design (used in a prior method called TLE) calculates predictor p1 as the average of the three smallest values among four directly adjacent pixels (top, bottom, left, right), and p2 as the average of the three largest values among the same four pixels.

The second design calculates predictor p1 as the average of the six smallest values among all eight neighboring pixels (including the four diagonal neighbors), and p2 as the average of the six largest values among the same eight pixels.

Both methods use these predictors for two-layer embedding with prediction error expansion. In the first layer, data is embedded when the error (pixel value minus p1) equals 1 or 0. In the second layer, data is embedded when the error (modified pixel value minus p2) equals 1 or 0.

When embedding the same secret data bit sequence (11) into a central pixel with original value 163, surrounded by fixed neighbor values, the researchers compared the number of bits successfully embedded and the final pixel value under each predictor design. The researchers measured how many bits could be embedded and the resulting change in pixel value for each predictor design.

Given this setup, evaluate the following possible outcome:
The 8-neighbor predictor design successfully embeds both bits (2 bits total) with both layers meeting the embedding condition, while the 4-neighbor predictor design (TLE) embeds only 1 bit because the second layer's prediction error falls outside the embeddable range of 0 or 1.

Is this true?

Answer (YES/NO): NO